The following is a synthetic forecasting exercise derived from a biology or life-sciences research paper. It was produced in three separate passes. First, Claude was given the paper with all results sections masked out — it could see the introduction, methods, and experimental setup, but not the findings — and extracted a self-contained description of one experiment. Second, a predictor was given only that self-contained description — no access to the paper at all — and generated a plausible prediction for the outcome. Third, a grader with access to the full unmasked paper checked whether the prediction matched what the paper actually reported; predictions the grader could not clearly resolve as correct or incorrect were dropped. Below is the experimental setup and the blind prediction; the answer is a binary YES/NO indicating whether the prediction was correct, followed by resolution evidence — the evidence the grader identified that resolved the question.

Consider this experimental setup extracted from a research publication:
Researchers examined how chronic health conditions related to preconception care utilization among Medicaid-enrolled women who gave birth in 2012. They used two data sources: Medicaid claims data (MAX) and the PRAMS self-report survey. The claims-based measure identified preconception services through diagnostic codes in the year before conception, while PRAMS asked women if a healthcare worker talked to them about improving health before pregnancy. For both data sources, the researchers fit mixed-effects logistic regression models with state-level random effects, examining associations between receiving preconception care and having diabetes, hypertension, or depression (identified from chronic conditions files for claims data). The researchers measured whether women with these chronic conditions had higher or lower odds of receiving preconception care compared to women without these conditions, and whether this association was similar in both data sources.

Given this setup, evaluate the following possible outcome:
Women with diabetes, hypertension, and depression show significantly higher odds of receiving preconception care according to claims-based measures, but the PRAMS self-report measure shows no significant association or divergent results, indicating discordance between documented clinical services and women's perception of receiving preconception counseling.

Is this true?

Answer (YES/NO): NO